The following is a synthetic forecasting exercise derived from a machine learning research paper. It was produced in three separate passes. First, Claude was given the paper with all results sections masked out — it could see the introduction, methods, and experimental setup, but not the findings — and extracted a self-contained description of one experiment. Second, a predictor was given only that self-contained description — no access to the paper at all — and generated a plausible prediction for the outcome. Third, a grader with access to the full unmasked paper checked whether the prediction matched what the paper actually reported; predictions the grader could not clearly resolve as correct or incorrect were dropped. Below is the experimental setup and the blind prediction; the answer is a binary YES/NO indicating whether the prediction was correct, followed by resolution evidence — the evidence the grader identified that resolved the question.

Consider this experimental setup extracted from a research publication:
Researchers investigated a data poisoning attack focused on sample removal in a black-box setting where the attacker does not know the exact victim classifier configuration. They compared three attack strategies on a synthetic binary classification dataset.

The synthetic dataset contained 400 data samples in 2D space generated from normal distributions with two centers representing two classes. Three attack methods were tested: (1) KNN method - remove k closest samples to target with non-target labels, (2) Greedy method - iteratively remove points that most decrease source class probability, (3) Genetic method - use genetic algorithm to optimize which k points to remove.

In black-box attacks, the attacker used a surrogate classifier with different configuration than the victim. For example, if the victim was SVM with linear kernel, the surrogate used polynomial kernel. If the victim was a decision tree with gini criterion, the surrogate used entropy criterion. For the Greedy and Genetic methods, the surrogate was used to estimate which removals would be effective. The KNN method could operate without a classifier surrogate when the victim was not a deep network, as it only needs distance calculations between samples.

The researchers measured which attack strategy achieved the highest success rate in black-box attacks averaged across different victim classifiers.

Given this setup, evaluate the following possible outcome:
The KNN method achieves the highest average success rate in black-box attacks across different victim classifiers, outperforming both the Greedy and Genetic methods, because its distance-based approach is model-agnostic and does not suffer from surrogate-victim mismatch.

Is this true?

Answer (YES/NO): YES